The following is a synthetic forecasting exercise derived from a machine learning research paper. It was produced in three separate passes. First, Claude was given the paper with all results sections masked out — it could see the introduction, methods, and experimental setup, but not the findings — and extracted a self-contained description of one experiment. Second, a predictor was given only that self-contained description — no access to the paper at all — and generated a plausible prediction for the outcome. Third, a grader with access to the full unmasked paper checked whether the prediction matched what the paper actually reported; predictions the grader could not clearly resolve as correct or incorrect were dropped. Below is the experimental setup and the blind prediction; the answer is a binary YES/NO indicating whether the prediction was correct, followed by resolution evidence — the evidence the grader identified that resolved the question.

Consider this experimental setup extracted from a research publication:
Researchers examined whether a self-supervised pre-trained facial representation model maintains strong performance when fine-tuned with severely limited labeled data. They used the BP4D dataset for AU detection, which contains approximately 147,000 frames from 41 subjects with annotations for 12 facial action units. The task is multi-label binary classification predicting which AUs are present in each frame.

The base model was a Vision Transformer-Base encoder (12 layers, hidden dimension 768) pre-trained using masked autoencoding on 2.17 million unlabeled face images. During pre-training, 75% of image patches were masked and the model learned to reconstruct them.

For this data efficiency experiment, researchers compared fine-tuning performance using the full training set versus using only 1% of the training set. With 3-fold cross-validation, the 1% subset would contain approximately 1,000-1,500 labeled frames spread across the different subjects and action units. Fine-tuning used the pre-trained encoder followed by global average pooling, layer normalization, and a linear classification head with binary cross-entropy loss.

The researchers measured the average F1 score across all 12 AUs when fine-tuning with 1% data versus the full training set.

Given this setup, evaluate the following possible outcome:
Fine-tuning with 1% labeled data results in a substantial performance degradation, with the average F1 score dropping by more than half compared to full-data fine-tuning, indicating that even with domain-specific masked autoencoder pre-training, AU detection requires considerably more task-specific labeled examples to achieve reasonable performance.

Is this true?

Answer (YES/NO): NO